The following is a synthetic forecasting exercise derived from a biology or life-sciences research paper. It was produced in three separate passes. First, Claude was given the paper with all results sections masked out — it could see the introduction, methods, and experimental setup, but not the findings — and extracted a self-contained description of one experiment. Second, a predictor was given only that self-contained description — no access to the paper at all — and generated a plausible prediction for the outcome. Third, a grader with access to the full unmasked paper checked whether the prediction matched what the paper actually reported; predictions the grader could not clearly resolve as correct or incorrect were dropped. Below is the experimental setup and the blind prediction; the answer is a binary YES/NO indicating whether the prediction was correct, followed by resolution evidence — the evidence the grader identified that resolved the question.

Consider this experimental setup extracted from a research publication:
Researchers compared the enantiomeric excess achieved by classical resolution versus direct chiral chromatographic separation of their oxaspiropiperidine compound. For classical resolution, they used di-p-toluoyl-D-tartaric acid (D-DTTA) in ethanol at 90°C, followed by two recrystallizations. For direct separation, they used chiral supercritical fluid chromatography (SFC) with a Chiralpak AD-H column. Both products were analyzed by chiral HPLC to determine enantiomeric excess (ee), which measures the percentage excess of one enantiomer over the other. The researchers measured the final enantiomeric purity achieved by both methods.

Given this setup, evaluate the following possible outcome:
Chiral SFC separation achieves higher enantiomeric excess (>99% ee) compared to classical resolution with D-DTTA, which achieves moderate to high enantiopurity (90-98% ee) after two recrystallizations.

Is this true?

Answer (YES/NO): NO